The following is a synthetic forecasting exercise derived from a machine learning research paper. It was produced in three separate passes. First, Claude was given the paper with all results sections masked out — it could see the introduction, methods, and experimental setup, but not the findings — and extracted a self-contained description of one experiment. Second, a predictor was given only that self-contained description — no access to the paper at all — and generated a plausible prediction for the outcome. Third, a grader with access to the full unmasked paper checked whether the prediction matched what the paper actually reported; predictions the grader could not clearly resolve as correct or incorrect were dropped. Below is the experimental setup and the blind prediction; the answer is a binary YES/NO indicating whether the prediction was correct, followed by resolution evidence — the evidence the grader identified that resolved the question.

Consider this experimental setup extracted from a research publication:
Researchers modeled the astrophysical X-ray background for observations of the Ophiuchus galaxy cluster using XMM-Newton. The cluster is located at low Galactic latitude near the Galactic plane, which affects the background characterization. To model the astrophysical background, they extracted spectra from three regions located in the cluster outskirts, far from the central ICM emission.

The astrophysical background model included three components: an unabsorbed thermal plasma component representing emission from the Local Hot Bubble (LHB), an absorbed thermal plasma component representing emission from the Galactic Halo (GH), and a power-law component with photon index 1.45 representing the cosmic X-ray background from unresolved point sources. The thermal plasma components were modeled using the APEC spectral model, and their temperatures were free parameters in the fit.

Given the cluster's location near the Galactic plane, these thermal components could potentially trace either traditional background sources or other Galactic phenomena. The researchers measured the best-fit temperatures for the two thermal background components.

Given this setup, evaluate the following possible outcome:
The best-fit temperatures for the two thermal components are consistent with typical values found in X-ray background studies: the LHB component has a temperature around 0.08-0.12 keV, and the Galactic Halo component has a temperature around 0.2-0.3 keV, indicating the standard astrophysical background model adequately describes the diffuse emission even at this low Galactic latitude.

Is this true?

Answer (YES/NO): NO